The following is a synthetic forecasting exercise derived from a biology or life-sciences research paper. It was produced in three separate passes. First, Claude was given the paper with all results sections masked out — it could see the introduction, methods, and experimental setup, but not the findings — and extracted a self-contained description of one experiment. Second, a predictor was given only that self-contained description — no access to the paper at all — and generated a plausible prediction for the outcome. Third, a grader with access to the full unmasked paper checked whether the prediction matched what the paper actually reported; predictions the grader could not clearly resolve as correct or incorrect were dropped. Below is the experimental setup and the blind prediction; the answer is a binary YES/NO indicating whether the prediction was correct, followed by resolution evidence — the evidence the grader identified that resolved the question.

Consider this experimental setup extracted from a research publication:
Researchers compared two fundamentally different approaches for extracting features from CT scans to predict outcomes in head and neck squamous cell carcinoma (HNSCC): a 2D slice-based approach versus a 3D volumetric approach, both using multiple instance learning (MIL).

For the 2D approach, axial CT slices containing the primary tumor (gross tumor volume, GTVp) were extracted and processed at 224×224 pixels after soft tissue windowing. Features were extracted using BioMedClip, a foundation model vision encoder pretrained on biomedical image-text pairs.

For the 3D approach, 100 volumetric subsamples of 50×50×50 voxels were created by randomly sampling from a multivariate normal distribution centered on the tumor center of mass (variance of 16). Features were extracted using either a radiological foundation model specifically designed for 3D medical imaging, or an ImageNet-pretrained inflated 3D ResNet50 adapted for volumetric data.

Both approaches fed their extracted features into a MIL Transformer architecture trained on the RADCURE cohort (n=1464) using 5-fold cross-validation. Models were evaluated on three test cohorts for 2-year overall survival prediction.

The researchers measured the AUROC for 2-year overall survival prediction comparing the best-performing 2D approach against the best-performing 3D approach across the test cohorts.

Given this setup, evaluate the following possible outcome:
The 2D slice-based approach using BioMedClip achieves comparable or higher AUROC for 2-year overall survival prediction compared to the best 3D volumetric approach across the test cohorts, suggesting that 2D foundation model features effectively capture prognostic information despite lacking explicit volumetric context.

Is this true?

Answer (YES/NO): YES